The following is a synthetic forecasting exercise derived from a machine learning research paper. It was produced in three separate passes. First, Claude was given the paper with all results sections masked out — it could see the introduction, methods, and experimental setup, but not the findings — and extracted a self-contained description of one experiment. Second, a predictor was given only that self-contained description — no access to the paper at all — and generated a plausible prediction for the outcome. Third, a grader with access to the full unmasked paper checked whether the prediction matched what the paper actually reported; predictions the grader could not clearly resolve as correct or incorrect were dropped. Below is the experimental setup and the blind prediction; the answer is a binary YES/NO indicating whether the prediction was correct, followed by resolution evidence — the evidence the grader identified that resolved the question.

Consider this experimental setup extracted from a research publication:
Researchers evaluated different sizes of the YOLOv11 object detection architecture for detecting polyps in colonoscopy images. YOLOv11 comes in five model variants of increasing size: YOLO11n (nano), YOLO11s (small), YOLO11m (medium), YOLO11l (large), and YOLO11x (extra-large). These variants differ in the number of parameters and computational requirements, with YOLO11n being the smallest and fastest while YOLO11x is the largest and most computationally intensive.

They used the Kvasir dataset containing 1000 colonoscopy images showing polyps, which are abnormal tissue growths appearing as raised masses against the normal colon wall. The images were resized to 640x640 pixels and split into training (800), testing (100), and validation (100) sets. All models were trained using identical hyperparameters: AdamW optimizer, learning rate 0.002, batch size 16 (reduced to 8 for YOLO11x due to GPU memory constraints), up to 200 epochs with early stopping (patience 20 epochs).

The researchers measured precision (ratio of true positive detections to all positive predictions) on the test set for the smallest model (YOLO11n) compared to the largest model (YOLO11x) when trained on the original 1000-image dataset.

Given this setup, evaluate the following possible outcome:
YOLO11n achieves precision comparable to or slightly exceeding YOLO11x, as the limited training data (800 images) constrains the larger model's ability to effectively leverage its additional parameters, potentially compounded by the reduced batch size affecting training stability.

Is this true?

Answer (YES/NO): NO